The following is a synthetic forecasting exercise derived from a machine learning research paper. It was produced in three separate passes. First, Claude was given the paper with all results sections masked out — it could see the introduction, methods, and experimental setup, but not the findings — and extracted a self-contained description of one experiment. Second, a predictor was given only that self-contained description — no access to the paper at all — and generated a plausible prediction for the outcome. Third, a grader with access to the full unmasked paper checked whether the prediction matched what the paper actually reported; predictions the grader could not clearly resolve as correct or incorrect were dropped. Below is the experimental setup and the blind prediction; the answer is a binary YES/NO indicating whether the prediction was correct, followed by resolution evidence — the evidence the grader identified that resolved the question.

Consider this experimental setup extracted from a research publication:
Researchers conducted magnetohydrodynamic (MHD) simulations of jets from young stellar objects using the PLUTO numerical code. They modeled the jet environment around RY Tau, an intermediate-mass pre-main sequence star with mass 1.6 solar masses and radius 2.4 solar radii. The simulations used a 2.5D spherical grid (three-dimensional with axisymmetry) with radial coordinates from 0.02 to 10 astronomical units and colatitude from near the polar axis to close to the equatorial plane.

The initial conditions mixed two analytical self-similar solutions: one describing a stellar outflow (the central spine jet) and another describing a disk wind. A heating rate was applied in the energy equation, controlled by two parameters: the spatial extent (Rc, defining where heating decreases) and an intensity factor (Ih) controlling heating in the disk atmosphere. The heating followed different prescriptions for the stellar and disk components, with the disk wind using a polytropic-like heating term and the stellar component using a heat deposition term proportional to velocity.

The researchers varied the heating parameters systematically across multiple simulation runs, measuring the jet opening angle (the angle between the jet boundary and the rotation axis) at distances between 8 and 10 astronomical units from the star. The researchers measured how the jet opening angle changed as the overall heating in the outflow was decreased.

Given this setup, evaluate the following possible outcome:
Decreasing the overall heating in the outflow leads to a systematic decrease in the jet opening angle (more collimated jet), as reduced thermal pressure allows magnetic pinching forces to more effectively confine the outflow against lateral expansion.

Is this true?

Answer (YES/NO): YES